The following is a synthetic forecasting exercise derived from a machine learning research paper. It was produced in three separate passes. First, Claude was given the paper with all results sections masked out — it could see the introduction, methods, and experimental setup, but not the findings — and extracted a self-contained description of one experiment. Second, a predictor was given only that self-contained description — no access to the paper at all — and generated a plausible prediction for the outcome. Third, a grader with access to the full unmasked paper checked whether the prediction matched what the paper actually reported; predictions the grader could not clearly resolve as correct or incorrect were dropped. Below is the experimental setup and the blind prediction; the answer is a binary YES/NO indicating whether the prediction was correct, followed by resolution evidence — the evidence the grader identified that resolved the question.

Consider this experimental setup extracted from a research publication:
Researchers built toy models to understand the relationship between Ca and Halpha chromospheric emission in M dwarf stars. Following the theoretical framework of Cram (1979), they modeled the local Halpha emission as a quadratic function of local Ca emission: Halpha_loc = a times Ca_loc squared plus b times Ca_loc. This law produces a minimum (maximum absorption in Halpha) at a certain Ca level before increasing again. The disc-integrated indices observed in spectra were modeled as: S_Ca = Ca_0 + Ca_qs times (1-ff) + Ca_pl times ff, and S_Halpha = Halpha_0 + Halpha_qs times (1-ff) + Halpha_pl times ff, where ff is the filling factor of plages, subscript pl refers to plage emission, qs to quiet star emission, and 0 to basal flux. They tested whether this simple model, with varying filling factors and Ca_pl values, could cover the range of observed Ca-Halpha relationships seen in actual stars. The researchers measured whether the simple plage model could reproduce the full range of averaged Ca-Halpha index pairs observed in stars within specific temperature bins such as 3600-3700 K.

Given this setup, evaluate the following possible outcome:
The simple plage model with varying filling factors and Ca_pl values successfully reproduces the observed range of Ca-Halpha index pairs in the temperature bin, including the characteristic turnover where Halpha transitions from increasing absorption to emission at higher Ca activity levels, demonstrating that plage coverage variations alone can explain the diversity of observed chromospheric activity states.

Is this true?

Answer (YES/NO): NO